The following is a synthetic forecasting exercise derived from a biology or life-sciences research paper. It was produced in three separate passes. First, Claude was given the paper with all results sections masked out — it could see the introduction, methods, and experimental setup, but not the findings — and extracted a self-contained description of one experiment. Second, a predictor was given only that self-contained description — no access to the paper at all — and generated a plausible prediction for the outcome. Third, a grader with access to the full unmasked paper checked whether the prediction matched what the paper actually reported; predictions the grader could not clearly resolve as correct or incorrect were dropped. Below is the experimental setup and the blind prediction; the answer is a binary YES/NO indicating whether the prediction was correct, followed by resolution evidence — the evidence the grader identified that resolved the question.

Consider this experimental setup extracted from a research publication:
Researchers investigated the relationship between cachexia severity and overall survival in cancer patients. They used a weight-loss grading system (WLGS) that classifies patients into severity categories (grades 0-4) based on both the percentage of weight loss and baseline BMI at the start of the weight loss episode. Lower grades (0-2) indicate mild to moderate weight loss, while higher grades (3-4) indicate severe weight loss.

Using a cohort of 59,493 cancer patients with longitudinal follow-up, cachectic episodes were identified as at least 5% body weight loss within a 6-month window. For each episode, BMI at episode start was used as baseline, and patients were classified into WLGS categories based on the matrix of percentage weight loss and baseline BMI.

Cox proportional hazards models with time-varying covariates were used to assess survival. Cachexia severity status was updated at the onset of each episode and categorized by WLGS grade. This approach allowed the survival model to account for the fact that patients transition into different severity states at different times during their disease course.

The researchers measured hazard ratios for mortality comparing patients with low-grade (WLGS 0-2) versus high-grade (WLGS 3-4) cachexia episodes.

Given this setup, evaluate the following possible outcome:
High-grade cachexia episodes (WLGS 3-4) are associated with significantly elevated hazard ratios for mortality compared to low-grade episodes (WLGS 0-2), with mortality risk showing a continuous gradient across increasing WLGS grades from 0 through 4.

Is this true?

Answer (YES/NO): YES